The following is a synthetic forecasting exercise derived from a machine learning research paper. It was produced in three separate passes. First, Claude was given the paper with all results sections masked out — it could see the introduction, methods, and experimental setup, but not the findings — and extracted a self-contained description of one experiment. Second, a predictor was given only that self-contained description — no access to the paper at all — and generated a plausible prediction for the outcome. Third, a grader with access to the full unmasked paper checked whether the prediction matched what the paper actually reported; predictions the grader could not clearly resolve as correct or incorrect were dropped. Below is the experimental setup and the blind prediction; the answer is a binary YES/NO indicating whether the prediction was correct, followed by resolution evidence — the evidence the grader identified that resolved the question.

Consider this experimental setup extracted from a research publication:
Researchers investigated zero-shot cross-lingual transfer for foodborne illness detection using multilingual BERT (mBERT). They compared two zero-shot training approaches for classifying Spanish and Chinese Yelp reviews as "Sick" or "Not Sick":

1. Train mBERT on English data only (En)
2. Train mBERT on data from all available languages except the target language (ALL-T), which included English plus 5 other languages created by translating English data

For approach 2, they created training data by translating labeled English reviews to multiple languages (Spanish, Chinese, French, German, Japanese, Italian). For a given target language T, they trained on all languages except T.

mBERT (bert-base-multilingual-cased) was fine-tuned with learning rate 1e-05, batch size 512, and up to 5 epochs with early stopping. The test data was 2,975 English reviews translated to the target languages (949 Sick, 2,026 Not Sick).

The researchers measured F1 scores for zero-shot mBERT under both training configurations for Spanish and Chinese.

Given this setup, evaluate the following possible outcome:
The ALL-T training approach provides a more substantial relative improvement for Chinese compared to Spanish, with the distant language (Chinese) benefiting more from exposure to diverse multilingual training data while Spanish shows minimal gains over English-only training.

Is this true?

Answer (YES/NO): NO